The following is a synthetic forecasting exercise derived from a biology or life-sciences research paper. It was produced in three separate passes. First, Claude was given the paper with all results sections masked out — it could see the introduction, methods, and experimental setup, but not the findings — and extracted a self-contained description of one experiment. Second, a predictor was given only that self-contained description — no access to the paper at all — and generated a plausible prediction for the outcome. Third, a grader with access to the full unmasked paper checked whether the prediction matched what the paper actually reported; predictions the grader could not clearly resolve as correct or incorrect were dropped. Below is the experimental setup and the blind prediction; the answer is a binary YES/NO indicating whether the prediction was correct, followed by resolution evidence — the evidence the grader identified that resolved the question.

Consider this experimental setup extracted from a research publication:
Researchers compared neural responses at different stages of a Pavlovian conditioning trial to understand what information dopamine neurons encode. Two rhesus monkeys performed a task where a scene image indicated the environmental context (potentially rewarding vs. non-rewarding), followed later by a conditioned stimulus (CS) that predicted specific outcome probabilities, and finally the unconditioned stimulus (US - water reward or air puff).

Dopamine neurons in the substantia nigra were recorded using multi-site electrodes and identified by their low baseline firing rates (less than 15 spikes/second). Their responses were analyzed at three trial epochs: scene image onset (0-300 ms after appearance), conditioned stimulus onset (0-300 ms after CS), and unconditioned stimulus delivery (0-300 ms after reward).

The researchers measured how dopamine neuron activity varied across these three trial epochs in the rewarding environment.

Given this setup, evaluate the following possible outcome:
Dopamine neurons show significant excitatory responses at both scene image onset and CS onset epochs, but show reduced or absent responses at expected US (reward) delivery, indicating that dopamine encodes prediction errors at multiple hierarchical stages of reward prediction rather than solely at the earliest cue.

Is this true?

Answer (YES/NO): YES